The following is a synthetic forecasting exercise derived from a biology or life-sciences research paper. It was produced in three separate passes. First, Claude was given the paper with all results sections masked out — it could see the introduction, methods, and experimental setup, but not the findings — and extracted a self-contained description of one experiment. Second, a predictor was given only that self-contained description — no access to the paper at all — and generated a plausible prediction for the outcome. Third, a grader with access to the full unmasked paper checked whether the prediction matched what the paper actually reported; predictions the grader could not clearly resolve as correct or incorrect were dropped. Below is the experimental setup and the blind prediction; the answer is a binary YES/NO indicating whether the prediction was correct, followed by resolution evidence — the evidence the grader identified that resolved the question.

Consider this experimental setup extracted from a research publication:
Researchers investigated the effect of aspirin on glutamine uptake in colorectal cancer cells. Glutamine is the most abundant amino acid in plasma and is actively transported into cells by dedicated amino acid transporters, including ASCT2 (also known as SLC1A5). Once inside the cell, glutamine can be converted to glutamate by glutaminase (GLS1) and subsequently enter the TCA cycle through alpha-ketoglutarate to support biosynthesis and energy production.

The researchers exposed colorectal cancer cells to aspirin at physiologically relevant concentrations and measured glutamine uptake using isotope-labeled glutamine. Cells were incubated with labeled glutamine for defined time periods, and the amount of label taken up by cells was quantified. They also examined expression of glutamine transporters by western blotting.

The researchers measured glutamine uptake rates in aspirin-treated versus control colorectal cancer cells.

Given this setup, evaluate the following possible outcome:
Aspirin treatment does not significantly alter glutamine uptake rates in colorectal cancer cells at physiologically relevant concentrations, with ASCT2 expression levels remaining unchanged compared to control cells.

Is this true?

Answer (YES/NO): NO